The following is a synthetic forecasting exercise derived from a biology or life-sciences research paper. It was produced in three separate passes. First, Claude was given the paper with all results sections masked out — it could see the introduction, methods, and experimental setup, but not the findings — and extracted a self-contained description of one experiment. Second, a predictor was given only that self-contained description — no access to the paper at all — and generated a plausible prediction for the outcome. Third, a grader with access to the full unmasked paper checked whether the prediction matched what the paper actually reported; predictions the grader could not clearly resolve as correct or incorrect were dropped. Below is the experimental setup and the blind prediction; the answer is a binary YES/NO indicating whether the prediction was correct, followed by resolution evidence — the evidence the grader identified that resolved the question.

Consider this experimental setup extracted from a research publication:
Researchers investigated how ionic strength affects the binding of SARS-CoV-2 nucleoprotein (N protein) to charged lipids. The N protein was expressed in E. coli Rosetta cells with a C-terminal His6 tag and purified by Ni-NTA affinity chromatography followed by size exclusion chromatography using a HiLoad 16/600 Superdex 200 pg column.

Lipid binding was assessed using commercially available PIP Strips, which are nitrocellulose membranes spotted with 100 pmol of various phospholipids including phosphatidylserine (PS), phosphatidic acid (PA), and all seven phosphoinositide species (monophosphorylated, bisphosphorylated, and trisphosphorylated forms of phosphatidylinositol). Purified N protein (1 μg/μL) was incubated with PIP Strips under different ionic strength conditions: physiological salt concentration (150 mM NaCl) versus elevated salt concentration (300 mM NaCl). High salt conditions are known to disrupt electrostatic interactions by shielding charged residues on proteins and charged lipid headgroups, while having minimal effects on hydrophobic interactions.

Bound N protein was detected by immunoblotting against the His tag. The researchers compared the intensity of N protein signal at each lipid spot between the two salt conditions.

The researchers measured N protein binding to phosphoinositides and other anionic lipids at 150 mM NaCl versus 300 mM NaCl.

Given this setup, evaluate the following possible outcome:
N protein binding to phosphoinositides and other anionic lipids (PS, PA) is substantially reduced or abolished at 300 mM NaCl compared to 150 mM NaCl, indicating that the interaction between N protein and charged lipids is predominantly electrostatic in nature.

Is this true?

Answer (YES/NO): YES